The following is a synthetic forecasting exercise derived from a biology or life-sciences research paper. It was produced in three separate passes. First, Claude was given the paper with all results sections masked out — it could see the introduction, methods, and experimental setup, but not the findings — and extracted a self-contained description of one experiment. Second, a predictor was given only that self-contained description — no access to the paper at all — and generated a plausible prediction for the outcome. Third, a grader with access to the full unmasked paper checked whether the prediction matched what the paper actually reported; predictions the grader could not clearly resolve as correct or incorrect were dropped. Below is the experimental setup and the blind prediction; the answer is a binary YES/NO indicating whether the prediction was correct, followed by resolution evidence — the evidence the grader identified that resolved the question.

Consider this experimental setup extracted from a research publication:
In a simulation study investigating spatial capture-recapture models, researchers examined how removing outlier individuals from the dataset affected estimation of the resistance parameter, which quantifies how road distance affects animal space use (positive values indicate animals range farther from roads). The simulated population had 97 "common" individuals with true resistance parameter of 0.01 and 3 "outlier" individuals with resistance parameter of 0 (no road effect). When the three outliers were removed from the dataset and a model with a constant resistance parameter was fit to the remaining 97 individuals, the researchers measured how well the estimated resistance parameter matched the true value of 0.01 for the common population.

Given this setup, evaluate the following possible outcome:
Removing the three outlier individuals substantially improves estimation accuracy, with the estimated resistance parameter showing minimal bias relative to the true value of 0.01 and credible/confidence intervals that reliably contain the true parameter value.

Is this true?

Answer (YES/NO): YES